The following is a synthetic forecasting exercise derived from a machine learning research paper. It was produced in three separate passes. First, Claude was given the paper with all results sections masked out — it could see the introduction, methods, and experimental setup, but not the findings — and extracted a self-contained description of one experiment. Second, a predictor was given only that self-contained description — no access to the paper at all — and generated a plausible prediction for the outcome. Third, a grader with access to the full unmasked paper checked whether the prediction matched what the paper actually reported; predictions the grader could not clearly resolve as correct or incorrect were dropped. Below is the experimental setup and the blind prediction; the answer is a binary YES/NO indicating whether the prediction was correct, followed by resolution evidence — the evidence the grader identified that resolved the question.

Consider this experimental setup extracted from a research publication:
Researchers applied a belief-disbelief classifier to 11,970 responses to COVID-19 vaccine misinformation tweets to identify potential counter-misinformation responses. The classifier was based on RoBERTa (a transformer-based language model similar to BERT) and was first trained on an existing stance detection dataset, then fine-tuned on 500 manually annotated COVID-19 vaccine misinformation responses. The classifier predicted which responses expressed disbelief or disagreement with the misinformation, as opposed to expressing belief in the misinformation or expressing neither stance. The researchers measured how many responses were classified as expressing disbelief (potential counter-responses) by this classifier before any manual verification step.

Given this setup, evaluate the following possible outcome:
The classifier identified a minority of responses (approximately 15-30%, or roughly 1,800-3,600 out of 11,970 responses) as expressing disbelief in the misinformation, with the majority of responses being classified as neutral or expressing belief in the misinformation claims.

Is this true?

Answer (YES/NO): YES